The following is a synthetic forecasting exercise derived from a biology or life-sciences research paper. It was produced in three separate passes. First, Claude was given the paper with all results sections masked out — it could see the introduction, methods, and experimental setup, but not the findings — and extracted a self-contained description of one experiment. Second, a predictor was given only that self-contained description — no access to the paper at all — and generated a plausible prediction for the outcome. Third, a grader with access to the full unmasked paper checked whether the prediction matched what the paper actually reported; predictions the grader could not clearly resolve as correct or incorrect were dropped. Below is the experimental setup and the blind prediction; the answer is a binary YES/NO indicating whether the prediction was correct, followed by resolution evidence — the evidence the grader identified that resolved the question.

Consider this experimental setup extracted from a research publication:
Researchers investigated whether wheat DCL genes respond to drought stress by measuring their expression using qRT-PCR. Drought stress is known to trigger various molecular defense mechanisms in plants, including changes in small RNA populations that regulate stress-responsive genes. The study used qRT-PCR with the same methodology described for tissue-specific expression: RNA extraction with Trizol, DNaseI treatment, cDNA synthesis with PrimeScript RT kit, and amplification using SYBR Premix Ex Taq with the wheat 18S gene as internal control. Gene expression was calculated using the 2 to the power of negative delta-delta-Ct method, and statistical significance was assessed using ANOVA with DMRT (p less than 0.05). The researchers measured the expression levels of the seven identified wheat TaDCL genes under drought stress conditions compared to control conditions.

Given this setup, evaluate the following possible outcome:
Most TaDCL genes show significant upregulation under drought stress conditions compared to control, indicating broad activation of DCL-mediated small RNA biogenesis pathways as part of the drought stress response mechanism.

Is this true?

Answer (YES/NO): NO